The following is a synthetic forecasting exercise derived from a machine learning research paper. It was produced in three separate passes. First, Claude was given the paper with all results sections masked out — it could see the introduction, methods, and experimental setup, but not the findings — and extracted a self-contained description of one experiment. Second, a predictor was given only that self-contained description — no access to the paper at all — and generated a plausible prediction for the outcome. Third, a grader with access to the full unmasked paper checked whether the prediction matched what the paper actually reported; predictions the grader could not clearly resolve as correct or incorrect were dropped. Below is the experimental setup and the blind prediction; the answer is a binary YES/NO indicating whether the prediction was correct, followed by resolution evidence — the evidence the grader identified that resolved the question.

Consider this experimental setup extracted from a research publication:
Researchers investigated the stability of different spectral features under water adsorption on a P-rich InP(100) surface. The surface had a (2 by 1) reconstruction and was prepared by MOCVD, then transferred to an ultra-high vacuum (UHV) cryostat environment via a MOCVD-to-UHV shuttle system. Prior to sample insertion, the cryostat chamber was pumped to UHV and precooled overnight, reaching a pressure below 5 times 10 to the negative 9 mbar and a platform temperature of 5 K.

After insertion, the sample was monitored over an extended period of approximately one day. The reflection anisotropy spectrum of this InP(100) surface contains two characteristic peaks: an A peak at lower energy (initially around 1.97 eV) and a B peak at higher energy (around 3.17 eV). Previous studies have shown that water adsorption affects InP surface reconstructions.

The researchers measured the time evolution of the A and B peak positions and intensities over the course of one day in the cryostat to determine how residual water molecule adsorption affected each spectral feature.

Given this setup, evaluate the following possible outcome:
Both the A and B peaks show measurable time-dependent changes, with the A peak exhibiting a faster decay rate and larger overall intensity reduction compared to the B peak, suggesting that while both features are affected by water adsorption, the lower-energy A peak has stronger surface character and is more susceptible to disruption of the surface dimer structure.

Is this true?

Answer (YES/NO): NO